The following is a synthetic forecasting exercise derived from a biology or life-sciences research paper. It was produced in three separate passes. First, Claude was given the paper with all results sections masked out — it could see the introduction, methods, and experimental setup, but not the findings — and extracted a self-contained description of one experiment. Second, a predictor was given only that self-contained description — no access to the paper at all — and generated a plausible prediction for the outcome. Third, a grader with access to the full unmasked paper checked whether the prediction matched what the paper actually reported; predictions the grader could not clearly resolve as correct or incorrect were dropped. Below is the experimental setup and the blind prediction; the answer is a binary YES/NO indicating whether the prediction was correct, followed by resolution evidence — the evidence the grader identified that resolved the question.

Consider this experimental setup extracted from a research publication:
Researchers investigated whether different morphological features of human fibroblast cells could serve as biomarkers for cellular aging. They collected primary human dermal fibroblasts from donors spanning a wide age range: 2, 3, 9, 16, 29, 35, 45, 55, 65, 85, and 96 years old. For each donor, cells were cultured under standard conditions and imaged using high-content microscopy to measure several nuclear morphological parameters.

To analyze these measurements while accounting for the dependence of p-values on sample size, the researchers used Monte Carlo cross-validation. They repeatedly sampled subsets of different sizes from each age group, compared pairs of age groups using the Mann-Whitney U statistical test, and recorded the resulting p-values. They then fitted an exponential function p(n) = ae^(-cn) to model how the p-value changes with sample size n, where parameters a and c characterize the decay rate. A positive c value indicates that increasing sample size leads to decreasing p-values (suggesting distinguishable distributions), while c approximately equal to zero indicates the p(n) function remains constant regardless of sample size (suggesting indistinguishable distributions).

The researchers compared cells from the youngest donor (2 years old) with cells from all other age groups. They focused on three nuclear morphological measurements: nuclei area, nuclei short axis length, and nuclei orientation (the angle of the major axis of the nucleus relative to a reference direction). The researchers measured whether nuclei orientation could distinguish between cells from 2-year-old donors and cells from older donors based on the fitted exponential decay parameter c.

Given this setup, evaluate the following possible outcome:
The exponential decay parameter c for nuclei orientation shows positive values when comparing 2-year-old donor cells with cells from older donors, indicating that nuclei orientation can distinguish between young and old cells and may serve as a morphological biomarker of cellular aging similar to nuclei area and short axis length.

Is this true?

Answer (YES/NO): NO